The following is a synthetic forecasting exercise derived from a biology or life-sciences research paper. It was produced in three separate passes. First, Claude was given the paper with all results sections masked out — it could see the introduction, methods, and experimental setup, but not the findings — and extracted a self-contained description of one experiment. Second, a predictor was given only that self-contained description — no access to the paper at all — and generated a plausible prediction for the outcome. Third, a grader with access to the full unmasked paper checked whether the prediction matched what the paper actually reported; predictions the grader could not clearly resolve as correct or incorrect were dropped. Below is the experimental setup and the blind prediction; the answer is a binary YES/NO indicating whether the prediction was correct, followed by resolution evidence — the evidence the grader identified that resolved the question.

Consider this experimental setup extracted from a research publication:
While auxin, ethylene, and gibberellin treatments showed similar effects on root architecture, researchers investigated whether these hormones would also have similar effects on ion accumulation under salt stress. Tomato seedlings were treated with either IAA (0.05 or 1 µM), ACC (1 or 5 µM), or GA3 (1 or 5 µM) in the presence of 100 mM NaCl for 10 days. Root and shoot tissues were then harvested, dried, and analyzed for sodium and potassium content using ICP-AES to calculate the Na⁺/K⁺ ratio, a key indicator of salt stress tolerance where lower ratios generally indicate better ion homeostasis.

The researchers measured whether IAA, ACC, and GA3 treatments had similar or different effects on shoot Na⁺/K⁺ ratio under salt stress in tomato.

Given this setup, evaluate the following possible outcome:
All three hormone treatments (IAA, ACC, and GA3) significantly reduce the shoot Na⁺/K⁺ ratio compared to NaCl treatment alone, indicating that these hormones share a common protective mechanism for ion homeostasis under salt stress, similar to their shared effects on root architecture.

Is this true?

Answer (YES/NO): NO